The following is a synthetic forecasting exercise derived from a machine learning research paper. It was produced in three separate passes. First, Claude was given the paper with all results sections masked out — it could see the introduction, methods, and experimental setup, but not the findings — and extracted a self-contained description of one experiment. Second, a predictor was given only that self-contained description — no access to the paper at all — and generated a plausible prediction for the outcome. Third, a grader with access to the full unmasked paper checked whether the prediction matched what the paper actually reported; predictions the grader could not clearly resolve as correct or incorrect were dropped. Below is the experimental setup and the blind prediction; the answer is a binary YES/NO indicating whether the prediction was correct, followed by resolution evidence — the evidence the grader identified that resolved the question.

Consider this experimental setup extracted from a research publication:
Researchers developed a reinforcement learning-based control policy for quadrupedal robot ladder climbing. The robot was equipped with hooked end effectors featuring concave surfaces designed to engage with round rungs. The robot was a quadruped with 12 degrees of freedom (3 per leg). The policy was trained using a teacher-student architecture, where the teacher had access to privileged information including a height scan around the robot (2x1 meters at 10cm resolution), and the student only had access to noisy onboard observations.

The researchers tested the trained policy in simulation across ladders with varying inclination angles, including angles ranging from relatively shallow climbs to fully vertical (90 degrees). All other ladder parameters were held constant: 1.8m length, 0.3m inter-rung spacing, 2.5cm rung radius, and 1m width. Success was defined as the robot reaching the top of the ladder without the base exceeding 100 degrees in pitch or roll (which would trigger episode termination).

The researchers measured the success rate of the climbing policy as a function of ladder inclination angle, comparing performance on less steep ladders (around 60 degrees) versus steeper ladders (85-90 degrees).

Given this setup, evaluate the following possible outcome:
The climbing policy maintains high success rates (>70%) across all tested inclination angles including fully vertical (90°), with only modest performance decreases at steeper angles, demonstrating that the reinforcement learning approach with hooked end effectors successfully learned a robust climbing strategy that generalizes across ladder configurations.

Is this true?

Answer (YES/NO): YES